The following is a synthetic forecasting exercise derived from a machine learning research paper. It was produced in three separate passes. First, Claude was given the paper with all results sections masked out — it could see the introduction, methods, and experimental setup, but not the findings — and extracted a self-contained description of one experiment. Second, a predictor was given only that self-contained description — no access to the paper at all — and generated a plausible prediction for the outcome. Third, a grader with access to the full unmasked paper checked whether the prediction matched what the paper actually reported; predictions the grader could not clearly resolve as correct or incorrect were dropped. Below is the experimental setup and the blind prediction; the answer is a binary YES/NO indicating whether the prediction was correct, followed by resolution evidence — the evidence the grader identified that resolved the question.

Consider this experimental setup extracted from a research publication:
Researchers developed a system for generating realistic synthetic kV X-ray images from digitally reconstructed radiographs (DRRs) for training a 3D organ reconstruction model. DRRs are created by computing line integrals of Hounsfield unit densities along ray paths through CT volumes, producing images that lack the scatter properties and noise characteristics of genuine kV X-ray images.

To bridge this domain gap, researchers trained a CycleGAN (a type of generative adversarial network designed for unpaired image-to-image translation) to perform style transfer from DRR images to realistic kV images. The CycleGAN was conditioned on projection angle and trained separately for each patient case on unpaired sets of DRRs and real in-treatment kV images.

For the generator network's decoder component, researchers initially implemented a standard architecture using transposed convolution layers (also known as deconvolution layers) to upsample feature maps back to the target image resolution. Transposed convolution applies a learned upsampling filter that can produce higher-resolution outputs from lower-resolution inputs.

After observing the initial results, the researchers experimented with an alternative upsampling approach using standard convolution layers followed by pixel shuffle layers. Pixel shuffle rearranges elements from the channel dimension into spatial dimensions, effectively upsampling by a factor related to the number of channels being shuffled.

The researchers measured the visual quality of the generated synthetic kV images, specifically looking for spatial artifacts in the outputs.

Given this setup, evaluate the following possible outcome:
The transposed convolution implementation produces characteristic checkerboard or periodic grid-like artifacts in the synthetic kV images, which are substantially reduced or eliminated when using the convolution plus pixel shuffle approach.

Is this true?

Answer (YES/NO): YES